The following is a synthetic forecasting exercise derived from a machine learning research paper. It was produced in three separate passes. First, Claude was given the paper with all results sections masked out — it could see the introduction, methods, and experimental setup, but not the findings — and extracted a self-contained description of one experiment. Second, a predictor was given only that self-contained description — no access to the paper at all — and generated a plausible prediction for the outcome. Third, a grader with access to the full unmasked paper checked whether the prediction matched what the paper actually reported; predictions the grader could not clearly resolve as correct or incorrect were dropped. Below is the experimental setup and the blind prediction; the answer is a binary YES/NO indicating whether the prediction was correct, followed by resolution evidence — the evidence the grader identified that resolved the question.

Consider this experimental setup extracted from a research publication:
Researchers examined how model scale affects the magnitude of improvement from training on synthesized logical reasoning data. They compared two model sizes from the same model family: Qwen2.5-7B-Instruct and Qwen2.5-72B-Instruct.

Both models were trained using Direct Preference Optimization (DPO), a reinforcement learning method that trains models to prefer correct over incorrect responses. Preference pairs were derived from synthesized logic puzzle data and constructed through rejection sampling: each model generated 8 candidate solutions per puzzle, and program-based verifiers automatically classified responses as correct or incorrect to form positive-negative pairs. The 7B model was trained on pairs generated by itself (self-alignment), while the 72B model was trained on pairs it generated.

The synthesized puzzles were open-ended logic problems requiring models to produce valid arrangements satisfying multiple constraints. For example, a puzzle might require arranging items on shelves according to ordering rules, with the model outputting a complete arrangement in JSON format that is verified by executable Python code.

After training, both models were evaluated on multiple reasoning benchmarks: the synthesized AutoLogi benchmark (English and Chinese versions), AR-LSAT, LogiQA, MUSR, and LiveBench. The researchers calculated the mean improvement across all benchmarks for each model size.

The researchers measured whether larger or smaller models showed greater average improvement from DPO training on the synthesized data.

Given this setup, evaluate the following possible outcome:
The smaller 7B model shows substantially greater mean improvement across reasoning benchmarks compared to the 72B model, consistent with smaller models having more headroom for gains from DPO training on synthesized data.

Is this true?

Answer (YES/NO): NO